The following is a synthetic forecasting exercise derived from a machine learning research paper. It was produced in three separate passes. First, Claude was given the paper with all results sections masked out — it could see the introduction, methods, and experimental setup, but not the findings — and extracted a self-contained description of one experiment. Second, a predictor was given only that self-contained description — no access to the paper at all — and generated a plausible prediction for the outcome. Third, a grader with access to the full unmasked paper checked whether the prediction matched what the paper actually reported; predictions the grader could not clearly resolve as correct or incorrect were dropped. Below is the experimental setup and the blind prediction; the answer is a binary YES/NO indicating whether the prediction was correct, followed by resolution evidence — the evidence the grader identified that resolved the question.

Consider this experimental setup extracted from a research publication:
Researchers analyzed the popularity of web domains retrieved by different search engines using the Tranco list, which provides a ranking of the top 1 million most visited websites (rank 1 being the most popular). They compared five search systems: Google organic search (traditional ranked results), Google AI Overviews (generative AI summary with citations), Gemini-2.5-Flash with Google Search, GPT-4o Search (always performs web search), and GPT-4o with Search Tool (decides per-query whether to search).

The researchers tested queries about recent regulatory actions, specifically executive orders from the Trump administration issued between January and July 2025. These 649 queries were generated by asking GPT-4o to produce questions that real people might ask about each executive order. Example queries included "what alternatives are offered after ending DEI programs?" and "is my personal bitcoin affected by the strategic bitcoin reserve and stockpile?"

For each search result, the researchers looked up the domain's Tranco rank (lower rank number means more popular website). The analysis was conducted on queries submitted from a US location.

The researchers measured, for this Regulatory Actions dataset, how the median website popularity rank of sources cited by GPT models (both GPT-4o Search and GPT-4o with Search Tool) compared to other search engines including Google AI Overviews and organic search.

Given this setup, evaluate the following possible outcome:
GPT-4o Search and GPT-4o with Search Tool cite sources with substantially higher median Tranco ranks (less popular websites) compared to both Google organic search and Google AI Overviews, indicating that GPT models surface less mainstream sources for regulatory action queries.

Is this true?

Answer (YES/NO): NO